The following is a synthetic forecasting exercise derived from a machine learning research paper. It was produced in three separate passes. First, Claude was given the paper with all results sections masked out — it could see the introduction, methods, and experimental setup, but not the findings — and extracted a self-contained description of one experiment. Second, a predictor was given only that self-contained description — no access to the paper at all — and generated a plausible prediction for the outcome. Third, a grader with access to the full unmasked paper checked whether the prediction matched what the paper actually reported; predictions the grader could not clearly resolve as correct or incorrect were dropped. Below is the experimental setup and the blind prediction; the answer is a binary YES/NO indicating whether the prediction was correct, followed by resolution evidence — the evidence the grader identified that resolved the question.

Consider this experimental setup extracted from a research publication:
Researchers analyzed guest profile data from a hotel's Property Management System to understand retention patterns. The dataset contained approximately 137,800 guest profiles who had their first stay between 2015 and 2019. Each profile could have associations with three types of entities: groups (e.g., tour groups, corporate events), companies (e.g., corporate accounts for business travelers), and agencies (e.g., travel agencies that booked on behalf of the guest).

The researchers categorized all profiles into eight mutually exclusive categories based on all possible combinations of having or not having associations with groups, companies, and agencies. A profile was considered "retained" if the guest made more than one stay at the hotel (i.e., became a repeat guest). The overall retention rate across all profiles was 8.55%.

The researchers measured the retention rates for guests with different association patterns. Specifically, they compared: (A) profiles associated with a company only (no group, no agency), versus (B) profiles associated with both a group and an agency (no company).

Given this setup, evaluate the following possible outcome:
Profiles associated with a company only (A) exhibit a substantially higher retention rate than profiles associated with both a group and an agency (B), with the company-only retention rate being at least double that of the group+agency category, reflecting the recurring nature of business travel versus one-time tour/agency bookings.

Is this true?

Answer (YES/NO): YES